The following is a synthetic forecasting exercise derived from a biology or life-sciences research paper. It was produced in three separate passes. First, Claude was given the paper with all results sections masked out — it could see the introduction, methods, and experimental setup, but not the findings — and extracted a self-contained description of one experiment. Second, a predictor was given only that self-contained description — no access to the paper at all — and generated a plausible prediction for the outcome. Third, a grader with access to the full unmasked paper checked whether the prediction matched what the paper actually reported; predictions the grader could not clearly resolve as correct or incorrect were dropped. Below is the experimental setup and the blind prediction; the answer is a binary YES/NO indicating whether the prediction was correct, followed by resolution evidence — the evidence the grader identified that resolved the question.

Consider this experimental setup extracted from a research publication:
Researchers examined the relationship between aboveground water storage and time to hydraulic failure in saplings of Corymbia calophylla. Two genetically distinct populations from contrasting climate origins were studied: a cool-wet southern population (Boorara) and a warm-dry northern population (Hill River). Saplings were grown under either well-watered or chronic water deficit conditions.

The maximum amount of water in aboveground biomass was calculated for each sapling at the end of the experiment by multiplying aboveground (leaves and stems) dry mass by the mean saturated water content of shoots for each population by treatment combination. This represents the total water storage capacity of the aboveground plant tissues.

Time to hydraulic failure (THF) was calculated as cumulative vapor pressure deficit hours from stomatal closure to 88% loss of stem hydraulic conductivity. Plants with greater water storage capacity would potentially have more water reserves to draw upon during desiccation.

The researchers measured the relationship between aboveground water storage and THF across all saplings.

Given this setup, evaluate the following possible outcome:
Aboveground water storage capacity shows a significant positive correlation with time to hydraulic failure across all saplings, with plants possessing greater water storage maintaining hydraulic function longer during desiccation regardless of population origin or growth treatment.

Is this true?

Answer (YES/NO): NO